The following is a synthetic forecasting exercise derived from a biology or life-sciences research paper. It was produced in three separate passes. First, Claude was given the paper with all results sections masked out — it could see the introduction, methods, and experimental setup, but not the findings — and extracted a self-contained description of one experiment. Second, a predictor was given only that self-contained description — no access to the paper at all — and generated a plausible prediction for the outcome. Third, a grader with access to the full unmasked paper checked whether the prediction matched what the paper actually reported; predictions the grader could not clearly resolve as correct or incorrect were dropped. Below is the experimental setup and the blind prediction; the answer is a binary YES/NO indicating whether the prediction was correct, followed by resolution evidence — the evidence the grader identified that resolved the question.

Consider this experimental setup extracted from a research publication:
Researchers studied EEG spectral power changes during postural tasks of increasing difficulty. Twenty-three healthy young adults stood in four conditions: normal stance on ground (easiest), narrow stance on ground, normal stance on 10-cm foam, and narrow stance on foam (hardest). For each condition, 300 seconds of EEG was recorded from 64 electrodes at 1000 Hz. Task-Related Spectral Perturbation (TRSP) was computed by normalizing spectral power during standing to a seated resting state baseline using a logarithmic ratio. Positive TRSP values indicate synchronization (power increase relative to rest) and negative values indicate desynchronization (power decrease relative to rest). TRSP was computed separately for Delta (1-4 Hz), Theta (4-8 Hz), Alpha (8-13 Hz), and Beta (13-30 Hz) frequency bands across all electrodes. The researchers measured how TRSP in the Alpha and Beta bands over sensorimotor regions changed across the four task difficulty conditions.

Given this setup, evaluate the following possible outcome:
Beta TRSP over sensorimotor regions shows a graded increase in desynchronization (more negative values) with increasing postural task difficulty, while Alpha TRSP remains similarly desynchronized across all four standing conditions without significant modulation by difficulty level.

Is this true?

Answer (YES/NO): NO